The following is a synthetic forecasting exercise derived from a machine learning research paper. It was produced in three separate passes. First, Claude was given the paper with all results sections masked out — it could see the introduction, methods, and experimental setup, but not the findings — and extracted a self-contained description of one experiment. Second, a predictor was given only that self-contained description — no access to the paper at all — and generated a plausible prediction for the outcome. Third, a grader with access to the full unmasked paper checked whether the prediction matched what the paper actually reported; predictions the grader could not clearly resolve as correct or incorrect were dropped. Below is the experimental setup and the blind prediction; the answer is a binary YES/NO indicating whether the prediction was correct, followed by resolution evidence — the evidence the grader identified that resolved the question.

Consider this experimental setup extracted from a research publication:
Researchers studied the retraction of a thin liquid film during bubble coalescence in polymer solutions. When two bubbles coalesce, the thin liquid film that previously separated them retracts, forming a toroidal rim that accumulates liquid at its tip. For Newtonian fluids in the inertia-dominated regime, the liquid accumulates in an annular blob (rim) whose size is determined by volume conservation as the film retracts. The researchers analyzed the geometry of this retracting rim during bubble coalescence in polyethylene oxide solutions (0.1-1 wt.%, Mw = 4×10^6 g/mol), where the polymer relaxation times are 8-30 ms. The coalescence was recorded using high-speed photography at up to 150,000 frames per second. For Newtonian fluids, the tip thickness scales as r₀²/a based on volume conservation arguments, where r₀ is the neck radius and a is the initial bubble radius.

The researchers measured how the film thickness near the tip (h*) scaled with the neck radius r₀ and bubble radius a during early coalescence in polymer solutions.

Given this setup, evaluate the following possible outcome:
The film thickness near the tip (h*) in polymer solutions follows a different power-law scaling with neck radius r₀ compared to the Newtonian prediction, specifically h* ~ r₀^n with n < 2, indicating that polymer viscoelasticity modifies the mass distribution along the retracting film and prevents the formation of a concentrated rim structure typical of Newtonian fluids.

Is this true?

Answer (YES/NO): NO